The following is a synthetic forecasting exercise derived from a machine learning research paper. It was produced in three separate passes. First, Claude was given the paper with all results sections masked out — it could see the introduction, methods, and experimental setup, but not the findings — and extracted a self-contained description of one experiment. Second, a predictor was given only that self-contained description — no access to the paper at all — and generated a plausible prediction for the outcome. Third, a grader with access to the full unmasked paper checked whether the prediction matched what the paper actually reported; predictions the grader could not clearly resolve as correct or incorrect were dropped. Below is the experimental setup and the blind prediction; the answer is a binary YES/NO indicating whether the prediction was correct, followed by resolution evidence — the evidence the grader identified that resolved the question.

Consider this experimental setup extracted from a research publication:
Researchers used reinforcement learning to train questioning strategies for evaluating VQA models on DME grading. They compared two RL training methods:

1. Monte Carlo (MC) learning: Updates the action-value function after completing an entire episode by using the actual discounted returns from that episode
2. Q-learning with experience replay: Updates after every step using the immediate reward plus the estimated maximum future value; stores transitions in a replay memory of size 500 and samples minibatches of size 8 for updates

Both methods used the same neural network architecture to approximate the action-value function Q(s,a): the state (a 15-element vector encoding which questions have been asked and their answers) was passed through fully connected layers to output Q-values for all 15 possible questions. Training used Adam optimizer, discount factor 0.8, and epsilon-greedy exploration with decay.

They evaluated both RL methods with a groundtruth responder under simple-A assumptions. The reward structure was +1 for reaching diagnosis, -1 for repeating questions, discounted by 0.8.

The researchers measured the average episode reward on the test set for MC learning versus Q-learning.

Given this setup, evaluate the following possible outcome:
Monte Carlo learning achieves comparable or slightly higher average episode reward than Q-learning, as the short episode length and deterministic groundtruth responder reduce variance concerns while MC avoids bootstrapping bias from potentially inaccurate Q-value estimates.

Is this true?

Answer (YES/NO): NO